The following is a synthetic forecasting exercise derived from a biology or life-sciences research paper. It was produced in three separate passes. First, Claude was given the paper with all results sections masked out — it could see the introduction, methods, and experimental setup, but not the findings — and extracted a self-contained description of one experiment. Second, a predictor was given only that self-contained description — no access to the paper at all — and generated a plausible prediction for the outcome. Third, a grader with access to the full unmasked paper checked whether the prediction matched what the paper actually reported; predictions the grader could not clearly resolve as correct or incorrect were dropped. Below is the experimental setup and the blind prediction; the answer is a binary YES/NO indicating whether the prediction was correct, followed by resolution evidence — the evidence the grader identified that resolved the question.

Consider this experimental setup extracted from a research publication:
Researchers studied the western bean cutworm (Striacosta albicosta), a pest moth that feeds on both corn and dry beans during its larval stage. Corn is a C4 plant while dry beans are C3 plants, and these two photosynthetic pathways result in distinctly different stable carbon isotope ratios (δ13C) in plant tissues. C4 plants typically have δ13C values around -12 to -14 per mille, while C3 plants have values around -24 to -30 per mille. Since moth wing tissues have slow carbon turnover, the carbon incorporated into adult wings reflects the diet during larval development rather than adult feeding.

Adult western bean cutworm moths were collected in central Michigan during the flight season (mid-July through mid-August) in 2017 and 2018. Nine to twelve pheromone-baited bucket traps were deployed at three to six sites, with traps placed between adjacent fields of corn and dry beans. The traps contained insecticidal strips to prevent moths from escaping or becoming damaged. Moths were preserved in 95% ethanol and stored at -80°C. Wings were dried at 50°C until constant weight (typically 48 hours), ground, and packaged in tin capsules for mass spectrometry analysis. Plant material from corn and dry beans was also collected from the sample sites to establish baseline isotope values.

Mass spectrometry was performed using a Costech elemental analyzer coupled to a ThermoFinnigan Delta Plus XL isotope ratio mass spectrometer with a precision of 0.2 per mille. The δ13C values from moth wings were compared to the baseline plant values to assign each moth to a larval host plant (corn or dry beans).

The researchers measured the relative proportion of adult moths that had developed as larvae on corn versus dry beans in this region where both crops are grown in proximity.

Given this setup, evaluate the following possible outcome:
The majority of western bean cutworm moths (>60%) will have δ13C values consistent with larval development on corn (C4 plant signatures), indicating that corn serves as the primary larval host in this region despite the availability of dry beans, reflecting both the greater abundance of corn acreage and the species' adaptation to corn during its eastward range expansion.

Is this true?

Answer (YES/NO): YES